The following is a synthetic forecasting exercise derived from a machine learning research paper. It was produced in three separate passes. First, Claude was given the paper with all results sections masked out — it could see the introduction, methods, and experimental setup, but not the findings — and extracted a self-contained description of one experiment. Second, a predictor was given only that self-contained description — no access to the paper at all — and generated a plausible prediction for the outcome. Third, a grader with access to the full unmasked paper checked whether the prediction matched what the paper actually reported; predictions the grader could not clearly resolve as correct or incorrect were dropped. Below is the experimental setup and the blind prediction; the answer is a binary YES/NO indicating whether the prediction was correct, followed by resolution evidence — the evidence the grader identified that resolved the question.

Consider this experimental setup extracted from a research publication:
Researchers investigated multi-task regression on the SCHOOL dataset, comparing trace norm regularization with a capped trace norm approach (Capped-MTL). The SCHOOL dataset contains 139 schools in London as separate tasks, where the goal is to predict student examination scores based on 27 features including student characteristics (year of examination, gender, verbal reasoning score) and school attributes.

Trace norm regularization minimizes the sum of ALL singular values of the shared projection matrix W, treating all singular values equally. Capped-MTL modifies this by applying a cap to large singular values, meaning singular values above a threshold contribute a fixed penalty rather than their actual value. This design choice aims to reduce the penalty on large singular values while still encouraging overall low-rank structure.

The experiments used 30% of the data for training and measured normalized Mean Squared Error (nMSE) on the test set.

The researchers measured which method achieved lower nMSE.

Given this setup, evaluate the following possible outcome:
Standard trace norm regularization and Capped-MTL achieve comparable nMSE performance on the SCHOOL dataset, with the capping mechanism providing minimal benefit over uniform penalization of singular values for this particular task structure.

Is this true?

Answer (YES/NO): NO